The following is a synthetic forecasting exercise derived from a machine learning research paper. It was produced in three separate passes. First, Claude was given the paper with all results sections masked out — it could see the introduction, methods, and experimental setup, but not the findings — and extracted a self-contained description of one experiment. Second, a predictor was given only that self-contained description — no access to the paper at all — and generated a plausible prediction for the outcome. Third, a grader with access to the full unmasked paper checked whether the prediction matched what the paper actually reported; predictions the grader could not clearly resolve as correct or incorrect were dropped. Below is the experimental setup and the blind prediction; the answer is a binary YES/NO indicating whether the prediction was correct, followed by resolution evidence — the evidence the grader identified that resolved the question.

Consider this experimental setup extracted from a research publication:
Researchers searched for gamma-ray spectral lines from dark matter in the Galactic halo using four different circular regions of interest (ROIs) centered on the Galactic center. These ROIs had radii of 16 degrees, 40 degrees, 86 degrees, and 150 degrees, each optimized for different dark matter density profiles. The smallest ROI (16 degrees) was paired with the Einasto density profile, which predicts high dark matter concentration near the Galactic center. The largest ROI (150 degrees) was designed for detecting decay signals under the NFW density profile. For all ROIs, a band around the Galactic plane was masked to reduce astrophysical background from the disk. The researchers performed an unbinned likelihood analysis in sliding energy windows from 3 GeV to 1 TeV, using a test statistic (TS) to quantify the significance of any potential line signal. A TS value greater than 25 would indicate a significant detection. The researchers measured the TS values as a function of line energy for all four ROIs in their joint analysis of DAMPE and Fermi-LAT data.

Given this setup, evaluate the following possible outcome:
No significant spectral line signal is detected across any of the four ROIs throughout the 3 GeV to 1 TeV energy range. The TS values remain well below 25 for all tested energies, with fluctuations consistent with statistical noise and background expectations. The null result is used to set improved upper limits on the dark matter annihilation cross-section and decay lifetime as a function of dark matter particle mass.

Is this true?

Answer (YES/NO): YES